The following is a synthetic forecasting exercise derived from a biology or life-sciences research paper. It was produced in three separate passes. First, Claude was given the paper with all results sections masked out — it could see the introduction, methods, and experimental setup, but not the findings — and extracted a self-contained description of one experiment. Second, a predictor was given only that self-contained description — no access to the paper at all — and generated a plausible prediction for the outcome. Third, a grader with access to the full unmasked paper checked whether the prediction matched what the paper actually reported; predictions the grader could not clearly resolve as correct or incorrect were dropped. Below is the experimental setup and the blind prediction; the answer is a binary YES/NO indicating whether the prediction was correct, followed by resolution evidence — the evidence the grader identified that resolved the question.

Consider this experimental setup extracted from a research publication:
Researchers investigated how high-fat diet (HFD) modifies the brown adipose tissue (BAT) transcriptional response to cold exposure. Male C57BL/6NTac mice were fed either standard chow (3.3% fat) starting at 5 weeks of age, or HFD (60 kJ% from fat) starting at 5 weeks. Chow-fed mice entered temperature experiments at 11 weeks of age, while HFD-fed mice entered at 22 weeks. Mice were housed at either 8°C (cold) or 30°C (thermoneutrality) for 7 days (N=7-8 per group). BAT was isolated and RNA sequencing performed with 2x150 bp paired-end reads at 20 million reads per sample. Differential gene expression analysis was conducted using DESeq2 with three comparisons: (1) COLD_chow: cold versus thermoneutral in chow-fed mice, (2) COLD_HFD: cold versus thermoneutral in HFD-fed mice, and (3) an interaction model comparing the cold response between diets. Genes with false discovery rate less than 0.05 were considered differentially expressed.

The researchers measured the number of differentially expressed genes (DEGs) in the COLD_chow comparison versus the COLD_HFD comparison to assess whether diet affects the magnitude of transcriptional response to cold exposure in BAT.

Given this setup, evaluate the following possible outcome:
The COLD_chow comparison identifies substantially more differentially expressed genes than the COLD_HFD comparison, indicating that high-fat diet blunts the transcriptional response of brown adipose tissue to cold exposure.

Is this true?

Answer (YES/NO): YES